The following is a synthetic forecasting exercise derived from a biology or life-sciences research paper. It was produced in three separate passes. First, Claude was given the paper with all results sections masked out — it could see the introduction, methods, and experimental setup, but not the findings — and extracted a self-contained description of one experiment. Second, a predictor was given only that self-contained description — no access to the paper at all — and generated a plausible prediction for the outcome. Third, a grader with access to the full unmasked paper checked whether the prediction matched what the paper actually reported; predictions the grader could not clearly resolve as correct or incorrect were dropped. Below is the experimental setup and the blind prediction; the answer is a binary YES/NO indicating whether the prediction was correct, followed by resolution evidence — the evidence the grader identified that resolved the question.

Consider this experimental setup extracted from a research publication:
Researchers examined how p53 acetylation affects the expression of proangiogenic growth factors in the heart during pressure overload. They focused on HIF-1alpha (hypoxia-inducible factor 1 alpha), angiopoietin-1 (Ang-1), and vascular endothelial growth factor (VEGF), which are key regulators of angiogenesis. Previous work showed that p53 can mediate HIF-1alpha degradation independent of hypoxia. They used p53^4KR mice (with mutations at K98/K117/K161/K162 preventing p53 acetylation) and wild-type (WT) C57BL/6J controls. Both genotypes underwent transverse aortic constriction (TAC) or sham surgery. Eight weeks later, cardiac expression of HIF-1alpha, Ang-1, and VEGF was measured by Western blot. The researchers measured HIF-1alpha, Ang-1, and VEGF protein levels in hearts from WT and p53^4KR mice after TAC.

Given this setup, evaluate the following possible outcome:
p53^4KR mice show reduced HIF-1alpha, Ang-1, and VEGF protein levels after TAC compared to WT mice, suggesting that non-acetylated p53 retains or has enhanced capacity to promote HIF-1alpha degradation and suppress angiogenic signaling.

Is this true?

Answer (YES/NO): NO